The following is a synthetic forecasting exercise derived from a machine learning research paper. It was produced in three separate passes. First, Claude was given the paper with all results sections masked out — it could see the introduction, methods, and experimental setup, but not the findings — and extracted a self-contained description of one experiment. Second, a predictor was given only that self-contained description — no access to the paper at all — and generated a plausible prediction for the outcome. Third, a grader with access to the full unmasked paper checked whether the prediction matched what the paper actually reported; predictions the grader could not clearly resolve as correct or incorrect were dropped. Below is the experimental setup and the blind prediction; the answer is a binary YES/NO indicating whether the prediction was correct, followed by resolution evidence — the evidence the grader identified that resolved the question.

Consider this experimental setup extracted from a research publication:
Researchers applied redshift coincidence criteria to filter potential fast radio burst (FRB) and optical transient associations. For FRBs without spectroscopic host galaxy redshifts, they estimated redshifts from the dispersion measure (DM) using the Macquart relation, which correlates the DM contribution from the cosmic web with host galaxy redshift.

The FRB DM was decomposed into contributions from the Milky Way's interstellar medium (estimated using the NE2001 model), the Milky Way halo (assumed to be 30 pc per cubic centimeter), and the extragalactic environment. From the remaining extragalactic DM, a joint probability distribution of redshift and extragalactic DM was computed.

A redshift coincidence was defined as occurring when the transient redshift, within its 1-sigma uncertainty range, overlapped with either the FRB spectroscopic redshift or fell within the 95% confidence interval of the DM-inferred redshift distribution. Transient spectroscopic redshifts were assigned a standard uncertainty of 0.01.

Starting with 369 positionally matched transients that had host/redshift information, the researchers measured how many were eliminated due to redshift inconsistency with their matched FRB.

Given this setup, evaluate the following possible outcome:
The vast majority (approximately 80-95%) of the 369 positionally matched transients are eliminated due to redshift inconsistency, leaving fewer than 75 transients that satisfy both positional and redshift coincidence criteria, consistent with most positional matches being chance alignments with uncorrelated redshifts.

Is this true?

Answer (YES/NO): NO